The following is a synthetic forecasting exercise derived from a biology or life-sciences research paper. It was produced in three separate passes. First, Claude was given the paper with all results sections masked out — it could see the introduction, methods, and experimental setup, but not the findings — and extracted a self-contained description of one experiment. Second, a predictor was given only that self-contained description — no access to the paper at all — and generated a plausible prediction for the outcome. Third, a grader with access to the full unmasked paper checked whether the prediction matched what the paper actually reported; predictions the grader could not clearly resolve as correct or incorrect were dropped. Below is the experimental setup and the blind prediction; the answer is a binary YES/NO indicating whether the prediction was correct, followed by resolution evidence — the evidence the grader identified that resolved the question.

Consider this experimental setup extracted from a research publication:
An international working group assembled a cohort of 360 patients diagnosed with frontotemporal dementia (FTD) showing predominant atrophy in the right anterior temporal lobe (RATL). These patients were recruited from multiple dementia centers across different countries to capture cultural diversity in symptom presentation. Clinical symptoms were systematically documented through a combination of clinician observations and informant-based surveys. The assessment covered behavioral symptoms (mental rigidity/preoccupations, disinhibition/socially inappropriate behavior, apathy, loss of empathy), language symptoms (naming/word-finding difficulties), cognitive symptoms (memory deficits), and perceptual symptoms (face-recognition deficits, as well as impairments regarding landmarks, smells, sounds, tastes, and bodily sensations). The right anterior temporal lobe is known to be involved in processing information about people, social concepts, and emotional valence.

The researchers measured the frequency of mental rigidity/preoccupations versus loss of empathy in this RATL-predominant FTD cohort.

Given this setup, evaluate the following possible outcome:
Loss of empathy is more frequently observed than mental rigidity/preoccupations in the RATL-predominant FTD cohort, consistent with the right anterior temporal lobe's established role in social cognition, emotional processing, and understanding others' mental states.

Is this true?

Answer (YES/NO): NO